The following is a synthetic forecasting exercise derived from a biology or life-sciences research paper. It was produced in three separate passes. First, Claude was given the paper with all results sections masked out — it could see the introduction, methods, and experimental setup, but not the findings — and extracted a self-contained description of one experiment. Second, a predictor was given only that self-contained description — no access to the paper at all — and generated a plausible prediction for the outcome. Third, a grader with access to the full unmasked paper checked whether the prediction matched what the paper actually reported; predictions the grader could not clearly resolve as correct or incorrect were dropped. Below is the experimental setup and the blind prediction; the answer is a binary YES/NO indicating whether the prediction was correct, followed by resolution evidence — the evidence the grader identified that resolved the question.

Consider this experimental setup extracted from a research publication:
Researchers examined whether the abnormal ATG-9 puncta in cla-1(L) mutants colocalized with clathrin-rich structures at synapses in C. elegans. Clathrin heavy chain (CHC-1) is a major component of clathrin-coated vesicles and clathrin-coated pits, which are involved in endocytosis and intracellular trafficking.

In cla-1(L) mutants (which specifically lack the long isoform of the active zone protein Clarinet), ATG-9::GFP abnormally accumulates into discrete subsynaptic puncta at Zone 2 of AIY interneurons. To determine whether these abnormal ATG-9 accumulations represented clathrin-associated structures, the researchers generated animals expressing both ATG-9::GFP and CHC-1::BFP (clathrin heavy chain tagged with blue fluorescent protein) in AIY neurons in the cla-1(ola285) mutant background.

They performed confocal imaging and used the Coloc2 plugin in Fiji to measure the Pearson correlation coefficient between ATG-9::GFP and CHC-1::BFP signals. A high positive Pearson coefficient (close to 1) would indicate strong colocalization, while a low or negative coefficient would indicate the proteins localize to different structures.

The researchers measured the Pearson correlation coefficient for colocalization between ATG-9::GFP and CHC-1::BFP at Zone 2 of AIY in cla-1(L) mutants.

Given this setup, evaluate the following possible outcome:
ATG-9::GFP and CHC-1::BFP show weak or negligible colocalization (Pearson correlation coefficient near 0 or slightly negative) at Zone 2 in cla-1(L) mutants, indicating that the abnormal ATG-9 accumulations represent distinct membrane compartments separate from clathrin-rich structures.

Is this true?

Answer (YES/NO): NO